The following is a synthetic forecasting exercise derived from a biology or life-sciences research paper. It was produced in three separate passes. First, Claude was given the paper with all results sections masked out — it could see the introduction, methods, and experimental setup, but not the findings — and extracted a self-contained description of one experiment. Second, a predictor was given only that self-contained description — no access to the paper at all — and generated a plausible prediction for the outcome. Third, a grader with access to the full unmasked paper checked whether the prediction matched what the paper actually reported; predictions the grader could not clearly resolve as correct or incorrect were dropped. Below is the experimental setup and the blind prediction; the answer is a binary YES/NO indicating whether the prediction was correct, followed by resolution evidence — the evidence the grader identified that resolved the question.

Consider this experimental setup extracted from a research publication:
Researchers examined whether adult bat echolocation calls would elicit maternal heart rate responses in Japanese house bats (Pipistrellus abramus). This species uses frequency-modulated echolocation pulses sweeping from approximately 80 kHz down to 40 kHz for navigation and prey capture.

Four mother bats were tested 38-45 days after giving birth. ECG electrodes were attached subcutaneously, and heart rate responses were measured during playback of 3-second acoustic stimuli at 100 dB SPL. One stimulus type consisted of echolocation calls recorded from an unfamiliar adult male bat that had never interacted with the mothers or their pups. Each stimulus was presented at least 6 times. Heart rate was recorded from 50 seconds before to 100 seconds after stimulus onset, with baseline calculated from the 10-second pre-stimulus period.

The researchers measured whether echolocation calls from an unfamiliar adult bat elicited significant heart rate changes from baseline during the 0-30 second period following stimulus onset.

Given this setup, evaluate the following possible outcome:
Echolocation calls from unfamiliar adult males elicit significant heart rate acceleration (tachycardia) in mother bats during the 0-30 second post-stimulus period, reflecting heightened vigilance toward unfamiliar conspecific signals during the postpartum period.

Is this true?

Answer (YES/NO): YES